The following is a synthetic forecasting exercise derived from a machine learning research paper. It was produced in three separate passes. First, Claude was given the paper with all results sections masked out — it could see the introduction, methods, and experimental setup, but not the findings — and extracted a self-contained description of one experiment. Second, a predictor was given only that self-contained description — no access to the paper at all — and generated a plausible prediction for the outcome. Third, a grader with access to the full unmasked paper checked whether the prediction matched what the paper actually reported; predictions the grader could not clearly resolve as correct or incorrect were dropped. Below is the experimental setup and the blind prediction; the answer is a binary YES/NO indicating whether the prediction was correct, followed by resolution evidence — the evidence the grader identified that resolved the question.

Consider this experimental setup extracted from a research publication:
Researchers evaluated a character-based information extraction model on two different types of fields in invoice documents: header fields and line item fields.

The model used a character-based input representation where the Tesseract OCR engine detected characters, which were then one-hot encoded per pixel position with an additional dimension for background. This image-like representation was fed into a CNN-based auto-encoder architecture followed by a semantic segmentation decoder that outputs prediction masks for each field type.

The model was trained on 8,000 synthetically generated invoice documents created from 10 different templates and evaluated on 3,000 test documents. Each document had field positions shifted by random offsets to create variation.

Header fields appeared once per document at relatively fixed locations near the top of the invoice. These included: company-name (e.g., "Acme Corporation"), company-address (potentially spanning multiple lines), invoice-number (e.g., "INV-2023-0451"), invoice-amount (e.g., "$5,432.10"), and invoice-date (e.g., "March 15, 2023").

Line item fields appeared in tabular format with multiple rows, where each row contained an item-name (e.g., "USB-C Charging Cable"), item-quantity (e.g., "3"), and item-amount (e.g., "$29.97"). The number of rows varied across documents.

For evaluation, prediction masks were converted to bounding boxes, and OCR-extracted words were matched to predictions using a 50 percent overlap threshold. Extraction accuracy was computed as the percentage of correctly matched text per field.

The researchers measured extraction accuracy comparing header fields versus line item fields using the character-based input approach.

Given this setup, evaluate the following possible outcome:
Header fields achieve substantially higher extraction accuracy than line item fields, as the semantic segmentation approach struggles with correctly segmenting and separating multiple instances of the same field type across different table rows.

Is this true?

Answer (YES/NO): YES